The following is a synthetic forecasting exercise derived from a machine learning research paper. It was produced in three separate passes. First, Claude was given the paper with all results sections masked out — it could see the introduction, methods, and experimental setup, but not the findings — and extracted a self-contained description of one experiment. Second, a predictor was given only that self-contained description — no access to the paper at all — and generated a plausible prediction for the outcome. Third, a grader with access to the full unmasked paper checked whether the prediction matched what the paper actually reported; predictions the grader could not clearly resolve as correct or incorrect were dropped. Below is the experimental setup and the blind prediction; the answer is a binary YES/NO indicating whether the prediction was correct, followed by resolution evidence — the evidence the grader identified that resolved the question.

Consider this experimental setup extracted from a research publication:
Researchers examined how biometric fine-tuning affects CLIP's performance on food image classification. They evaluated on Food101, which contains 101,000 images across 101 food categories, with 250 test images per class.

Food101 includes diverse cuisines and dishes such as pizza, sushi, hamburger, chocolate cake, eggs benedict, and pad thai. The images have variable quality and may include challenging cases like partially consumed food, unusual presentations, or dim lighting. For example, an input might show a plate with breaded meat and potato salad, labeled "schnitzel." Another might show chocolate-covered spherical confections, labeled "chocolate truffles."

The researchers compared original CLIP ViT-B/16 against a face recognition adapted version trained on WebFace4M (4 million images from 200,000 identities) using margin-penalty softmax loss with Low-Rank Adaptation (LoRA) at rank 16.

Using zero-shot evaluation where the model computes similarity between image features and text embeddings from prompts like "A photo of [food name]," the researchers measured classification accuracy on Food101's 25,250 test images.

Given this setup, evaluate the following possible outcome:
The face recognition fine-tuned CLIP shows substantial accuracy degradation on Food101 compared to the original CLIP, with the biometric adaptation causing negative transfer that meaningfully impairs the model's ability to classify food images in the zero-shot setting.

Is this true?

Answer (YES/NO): YES